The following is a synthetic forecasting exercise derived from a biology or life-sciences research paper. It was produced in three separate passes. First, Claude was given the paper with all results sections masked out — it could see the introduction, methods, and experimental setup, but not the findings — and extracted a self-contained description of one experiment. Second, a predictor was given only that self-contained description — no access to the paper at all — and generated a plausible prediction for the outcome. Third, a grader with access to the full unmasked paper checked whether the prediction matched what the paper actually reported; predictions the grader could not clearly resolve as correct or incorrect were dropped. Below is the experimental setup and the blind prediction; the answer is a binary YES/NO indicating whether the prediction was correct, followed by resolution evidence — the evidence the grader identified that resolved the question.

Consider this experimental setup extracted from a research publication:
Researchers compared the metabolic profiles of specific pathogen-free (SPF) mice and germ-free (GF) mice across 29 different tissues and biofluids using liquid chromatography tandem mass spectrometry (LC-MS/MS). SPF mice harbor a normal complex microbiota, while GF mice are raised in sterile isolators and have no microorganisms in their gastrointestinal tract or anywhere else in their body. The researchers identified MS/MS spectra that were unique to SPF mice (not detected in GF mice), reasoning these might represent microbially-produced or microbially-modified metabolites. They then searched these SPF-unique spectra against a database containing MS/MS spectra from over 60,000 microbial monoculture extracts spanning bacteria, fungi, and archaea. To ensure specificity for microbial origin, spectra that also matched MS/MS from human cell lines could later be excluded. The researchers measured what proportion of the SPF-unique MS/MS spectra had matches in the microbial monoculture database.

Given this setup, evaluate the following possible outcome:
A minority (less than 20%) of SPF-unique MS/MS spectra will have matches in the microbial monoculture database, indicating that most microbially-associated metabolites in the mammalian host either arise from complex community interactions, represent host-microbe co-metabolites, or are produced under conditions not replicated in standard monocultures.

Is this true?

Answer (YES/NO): NO